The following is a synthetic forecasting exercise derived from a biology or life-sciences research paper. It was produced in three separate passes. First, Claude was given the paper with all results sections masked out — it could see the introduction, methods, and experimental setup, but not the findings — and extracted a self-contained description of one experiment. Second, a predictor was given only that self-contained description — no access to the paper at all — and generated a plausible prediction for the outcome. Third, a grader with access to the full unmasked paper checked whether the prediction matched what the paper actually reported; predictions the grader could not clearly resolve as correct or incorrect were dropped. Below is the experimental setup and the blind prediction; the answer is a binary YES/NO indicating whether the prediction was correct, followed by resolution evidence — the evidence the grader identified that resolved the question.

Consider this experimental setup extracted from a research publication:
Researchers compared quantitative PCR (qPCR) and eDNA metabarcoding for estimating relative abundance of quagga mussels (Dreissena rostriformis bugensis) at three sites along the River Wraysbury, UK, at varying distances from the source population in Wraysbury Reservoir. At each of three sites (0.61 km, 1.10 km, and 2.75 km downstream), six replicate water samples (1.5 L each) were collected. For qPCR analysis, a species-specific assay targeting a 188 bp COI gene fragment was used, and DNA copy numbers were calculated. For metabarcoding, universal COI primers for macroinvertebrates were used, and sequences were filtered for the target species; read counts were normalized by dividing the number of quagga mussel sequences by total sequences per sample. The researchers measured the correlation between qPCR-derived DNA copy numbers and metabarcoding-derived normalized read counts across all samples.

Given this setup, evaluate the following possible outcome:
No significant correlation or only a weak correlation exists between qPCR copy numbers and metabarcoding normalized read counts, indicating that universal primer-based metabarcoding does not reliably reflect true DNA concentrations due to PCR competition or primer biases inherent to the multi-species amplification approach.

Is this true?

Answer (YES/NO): NO